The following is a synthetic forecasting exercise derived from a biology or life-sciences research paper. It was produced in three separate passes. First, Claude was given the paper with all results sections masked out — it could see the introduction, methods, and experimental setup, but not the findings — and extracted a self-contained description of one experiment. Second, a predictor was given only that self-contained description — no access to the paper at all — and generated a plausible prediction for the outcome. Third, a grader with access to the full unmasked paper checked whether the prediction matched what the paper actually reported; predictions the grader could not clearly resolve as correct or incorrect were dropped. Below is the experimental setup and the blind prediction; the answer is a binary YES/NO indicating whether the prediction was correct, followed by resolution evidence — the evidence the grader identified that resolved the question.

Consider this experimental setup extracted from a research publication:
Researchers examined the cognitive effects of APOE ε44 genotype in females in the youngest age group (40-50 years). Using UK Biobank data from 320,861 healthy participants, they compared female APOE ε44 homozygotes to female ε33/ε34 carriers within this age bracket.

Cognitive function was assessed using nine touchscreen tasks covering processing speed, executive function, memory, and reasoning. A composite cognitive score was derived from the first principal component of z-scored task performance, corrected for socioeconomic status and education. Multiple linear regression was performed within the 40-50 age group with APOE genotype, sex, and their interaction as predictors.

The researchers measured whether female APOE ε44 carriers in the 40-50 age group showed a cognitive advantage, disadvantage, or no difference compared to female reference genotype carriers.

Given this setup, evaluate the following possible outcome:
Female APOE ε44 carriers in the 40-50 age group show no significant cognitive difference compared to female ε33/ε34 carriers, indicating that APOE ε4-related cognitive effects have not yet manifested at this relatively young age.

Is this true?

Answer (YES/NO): NO